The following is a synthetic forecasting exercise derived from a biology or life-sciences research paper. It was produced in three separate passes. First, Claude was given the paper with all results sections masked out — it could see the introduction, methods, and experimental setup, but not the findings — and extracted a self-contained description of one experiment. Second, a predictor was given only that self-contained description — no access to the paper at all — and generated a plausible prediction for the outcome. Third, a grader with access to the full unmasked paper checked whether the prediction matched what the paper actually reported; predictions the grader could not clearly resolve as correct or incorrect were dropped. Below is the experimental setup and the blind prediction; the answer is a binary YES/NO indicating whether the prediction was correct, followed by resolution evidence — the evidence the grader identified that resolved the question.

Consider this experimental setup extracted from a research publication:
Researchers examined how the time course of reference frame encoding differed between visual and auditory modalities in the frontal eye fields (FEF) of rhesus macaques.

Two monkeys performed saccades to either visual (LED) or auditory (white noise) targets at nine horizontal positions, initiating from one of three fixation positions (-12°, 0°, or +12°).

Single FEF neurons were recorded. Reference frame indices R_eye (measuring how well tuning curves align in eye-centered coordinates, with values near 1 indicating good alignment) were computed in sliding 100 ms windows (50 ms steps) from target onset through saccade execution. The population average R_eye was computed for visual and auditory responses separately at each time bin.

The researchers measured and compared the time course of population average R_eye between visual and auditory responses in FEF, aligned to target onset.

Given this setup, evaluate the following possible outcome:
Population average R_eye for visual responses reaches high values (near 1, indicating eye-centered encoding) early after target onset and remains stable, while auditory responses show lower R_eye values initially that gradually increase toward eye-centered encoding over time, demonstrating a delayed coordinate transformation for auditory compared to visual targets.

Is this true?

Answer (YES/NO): NO